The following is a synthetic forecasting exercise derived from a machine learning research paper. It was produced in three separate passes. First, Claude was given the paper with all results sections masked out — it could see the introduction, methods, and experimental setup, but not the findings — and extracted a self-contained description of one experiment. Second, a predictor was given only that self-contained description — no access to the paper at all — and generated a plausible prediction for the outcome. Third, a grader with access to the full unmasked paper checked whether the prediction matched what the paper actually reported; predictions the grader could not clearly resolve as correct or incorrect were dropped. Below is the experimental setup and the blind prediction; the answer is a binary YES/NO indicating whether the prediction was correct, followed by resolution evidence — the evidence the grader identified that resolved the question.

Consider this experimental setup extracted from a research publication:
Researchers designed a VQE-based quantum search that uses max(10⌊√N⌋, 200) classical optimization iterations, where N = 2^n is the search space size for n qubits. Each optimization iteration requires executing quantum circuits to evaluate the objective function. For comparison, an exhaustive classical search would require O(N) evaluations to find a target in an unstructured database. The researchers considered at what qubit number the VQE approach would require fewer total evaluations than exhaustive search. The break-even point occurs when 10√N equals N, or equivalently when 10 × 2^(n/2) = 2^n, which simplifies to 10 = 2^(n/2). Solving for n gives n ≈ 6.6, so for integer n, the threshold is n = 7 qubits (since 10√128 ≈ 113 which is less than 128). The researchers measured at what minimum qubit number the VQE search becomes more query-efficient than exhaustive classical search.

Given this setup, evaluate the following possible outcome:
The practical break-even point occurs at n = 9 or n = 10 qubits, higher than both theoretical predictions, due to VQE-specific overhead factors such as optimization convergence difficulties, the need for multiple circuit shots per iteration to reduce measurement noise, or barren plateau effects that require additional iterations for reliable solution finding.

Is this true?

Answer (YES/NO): NO